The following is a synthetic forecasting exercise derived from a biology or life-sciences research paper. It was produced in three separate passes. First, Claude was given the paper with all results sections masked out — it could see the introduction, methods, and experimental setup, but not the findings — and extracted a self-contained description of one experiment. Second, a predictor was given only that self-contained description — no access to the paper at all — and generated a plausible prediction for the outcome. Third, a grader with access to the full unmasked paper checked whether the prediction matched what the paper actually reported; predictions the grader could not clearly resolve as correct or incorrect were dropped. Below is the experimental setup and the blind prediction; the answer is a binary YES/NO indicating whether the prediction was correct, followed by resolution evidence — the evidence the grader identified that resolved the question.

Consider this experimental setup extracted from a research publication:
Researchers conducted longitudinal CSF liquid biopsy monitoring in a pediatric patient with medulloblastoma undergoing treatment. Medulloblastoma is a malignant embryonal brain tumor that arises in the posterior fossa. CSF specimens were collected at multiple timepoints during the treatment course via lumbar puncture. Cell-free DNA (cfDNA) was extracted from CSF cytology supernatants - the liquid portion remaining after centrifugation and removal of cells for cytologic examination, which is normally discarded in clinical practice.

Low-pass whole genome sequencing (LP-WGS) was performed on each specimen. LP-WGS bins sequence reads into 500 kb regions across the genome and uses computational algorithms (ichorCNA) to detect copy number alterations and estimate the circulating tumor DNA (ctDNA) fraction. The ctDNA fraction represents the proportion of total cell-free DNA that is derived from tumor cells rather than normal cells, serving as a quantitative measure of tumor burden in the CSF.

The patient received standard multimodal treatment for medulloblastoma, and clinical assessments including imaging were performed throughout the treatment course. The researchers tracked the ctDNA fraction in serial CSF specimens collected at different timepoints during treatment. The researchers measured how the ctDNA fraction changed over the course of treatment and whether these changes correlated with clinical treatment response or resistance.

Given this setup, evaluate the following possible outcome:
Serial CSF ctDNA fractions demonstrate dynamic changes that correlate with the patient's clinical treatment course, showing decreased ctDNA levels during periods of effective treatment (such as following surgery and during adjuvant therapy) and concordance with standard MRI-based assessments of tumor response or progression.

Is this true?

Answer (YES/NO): NO